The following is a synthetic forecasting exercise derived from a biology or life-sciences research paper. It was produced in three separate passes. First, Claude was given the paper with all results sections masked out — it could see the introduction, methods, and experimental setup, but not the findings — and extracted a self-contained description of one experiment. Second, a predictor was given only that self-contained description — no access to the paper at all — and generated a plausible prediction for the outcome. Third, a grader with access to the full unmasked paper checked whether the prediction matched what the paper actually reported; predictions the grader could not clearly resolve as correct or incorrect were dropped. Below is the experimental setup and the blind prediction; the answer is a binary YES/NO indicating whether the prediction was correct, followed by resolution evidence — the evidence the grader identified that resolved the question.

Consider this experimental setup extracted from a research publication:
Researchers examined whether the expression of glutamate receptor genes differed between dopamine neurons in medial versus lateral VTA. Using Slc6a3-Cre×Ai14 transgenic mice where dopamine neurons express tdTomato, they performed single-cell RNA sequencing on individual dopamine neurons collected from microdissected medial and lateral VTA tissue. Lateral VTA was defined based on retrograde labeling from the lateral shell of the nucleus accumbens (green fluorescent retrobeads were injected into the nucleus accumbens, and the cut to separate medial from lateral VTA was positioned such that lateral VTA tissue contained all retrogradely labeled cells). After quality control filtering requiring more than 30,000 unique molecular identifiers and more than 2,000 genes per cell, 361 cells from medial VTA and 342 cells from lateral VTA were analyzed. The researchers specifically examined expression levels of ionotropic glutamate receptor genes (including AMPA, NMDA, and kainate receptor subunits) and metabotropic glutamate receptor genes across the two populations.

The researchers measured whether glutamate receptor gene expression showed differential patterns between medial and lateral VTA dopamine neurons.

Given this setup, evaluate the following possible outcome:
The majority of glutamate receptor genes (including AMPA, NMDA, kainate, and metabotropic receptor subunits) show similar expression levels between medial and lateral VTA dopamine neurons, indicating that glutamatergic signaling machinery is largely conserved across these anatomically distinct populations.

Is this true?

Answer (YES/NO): NO